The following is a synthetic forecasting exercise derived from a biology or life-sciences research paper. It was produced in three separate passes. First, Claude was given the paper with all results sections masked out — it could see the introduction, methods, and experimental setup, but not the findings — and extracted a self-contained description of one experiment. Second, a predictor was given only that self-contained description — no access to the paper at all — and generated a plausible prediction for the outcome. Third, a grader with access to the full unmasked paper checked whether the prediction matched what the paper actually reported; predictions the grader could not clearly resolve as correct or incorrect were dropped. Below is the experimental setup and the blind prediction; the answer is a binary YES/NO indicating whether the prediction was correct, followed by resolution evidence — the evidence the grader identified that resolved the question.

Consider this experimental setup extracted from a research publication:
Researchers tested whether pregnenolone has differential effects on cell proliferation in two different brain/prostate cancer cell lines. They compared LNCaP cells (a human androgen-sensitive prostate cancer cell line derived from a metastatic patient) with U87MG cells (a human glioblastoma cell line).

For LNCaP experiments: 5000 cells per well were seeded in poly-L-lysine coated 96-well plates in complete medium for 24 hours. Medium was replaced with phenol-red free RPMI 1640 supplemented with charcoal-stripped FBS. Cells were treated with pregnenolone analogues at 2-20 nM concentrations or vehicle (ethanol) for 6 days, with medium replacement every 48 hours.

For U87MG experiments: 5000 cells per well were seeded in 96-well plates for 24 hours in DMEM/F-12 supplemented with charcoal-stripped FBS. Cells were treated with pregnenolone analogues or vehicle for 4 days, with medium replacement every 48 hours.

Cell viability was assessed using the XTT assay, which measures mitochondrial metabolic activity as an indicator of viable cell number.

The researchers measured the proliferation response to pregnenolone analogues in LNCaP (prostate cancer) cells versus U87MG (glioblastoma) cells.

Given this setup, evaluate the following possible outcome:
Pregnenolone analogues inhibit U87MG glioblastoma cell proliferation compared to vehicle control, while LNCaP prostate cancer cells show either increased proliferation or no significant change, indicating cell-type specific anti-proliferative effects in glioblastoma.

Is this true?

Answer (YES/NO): YES